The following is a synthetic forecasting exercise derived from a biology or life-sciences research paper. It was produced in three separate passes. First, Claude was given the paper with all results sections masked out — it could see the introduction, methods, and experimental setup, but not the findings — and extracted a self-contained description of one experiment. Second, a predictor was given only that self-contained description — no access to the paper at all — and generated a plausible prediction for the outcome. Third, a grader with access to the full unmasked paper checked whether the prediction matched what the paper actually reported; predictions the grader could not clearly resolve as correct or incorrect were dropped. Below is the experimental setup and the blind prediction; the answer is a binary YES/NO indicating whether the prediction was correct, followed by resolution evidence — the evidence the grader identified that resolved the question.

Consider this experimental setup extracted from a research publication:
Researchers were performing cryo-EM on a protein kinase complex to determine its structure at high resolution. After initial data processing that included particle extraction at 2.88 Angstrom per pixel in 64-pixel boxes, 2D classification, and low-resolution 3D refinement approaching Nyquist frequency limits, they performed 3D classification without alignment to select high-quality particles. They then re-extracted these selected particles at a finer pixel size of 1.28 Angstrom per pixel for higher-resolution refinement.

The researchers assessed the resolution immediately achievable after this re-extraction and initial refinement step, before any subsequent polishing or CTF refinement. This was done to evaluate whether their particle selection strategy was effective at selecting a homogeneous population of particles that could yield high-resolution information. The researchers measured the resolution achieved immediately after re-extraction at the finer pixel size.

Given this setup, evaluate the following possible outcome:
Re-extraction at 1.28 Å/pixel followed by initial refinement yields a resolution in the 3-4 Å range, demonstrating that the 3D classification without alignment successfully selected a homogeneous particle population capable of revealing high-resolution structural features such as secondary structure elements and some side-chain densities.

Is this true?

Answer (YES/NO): YES